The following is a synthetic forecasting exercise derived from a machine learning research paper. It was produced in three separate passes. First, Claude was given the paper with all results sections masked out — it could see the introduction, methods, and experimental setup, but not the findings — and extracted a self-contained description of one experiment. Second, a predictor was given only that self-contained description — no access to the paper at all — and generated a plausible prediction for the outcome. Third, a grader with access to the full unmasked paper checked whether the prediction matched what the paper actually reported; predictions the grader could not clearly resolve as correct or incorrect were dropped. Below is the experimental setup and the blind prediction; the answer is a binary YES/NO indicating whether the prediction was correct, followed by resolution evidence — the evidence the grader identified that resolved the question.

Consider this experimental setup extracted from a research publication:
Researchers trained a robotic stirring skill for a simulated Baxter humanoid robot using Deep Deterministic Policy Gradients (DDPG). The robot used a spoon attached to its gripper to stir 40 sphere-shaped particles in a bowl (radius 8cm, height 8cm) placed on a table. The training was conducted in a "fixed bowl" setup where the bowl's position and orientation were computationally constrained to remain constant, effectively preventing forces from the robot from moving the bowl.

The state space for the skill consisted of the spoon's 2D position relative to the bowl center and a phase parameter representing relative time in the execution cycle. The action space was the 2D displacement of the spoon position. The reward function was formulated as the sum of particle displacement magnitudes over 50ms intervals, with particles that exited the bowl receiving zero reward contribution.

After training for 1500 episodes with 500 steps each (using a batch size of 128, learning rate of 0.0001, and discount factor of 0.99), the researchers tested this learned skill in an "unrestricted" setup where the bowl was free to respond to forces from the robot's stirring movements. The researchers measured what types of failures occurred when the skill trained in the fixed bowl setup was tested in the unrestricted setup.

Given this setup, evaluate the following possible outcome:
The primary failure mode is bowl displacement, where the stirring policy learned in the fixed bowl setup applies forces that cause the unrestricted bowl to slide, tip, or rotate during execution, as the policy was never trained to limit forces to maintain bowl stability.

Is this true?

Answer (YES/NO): NO